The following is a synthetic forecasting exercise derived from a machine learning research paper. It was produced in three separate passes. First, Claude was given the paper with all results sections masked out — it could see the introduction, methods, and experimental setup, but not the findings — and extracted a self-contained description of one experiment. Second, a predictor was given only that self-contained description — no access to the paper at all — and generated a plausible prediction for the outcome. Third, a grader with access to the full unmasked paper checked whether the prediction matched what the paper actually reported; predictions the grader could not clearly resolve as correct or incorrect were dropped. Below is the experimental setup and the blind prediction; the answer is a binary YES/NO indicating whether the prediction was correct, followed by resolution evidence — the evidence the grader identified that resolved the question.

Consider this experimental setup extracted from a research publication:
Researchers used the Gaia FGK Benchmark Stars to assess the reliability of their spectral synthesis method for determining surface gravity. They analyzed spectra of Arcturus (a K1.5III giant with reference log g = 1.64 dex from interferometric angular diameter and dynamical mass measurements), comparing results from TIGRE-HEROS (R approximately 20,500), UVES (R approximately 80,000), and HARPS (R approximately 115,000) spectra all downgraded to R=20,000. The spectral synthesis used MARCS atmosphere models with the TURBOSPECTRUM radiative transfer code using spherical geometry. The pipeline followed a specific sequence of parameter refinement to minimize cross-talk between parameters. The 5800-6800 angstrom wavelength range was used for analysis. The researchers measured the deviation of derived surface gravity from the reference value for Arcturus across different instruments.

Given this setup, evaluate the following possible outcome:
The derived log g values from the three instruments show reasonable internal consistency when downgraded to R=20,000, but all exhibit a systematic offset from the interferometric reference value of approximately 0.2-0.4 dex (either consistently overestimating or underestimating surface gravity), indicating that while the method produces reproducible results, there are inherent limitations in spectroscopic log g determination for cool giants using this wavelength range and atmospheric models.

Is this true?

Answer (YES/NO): NO